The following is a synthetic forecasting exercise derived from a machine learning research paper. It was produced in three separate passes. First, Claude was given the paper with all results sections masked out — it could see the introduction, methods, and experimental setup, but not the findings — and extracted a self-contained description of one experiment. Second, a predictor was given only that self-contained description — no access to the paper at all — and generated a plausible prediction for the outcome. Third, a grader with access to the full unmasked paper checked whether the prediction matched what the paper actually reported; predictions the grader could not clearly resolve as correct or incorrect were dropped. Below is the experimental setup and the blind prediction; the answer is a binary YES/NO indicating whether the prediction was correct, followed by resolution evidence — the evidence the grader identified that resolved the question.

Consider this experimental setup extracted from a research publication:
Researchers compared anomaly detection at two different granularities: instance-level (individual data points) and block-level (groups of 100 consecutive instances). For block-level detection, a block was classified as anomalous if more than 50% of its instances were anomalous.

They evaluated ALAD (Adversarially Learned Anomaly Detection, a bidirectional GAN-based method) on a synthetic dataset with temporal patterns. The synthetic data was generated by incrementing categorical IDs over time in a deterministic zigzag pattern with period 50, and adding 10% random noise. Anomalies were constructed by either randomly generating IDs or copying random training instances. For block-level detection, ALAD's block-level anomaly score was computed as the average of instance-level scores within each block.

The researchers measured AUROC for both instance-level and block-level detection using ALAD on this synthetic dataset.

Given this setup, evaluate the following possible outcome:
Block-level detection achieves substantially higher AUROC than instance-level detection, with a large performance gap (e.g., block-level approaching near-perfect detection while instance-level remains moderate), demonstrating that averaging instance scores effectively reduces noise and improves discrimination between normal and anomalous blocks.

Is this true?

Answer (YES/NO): NO